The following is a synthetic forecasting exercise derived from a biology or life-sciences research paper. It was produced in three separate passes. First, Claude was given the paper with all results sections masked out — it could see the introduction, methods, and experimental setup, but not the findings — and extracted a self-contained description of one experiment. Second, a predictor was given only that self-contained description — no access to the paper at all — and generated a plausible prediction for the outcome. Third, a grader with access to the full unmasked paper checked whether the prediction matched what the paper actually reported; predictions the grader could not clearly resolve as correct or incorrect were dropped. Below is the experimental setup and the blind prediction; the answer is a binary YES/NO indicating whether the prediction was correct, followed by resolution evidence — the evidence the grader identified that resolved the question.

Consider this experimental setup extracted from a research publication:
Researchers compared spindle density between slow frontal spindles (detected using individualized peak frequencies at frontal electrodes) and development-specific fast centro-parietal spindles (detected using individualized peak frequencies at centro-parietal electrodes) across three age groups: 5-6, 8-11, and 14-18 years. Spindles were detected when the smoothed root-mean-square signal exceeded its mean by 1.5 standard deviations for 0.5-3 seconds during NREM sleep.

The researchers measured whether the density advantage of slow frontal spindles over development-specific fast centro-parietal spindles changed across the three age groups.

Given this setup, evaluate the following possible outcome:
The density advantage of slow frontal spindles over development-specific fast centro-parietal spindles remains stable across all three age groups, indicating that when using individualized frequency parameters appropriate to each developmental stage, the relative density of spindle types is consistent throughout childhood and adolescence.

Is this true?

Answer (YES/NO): NO